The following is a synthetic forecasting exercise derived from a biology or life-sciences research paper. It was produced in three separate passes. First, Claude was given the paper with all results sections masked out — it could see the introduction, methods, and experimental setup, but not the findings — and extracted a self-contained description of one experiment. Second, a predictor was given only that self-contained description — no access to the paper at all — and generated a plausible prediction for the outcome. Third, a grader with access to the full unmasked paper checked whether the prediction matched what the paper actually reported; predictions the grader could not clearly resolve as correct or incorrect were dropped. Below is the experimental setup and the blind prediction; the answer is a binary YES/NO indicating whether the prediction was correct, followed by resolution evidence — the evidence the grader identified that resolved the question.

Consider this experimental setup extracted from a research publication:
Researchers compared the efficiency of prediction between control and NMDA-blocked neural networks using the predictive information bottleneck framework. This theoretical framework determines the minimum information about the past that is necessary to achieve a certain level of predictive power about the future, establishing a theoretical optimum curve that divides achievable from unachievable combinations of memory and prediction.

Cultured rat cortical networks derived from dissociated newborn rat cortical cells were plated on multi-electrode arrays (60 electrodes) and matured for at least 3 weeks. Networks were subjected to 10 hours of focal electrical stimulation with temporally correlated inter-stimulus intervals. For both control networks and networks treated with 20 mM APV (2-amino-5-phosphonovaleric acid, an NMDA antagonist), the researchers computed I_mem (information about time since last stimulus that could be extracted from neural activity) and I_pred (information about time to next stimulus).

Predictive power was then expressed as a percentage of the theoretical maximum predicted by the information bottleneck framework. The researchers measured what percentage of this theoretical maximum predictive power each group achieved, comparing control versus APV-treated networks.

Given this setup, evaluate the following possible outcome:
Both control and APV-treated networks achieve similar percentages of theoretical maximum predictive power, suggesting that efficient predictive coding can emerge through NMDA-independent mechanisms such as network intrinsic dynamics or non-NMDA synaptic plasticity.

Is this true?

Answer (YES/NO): YES